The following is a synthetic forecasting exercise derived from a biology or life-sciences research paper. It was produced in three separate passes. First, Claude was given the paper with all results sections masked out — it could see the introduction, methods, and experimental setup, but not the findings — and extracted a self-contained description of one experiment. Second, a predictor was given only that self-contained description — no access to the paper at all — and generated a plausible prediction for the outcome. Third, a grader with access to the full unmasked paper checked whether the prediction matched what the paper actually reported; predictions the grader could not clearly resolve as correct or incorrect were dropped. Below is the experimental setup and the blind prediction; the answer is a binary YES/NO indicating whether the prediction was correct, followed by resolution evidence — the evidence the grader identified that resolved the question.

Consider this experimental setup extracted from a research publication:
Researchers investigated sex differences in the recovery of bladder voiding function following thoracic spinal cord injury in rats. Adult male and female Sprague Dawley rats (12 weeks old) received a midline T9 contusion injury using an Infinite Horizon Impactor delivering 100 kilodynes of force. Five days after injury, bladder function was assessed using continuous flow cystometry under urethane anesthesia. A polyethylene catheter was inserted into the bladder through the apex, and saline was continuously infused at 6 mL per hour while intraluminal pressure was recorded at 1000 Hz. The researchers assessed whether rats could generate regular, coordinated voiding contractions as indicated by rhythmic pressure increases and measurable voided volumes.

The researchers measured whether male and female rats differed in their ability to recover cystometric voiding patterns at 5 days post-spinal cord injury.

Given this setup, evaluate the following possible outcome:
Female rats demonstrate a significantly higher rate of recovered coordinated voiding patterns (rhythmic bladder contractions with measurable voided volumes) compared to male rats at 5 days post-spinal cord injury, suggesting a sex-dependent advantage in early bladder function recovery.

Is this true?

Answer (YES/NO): YES